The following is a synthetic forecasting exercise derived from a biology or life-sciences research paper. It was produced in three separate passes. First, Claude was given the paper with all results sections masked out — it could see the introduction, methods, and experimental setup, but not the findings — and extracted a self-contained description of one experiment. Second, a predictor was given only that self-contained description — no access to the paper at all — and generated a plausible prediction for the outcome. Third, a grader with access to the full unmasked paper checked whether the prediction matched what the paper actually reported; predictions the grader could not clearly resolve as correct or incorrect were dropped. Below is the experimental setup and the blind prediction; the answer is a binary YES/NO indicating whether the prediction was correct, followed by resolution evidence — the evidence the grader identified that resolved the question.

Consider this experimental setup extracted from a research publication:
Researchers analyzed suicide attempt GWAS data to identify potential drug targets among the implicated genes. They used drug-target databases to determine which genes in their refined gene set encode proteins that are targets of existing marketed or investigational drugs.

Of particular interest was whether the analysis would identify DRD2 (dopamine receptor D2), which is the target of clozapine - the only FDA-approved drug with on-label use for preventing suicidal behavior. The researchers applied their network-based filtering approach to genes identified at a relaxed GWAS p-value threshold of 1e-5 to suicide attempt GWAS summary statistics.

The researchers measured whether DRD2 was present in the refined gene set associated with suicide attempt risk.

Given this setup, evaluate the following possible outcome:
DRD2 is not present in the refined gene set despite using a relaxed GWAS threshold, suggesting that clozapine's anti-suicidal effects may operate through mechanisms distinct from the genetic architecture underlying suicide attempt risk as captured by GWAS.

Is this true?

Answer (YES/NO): NO